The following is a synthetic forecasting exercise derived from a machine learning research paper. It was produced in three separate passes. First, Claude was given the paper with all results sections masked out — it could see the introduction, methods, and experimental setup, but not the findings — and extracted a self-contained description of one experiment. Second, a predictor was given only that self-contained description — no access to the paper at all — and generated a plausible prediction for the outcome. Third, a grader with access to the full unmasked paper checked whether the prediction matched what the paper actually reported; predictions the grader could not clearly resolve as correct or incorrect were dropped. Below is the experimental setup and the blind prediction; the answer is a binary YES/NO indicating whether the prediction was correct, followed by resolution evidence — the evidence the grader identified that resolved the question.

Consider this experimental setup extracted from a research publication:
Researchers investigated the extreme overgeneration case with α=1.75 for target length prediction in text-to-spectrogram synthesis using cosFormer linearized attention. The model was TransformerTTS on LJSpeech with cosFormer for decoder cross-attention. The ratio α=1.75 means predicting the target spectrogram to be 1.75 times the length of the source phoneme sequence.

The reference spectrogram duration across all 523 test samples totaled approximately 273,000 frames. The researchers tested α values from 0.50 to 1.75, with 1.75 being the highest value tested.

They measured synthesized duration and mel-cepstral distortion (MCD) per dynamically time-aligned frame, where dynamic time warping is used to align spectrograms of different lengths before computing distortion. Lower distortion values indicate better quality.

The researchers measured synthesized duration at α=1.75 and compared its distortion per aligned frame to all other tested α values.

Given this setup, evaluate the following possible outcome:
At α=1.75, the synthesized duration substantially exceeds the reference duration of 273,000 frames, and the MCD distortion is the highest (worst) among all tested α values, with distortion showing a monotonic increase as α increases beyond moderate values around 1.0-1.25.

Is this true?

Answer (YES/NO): NO